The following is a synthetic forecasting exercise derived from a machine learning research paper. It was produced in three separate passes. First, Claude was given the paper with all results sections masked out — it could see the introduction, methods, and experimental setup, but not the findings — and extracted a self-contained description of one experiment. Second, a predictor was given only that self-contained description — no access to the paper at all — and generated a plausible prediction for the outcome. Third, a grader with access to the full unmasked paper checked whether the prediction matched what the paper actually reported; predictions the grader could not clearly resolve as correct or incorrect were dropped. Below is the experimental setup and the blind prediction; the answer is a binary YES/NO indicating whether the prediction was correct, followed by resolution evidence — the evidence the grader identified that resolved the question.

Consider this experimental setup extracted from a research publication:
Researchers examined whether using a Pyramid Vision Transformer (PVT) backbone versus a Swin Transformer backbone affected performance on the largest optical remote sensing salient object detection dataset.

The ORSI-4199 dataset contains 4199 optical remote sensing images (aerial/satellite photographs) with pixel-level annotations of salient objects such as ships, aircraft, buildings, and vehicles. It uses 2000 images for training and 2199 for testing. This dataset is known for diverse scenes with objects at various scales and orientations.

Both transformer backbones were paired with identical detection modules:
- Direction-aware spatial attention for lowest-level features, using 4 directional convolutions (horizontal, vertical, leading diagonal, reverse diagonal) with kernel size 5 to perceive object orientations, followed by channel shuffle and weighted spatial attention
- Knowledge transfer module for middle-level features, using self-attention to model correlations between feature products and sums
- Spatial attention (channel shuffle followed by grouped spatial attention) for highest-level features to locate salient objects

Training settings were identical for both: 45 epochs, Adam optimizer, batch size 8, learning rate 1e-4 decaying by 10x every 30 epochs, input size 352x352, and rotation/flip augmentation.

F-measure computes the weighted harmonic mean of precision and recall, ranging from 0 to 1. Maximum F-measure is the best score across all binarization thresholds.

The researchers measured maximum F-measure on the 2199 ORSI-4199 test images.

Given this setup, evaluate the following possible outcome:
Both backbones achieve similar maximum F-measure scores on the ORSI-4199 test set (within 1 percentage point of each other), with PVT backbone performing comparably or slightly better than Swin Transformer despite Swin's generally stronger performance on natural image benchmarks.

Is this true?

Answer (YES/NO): YES